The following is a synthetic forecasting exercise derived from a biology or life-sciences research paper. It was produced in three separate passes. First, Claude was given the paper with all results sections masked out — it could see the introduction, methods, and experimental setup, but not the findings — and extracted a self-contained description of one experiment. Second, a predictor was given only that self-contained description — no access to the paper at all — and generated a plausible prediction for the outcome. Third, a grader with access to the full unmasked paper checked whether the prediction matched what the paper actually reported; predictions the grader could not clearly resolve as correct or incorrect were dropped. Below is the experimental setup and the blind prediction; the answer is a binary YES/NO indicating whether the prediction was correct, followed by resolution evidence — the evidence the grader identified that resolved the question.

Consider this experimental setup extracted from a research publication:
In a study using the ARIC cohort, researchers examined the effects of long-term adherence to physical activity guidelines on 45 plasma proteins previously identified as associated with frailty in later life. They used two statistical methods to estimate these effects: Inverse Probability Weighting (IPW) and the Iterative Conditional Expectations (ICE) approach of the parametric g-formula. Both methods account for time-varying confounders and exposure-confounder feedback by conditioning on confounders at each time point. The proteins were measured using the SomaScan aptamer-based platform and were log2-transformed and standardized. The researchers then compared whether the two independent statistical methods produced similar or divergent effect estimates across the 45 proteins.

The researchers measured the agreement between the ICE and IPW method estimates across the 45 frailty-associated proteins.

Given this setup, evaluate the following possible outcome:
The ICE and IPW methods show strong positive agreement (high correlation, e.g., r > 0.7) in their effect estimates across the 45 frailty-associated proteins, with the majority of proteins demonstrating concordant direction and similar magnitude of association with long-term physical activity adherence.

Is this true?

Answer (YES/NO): YES